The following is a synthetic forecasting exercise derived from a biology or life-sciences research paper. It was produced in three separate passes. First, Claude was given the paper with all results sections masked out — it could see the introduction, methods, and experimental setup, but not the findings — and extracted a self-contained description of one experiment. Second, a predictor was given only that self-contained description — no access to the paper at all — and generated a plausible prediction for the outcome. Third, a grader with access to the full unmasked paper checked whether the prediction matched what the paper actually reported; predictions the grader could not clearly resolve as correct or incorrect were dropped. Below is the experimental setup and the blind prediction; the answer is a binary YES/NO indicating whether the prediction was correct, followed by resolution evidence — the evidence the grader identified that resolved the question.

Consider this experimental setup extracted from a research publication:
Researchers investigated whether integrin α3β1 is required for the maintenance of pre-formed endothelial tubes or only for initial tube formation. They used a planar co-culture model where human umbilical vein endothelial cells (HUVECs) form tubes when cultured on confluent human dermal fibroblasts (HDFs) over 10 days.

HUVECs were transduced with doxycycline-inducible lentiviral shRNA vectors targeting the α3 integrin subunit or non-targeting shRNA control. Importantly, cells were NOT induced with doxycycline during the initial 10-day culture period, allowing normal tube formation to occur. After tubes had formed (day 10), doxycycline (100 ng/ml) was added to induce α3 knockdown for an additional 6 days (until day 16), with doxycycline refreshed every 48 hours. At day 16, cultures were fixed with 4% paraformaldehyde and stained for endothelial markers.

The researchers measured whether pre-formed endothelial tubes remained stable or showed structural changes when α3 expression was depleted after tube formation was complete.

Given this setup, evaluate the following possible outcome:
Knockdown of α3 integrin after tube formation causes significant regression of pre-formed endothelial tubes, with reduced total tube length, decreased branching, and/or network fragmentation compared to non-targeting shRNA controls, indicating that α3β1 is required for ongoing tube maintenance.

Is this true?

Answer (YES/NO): NO